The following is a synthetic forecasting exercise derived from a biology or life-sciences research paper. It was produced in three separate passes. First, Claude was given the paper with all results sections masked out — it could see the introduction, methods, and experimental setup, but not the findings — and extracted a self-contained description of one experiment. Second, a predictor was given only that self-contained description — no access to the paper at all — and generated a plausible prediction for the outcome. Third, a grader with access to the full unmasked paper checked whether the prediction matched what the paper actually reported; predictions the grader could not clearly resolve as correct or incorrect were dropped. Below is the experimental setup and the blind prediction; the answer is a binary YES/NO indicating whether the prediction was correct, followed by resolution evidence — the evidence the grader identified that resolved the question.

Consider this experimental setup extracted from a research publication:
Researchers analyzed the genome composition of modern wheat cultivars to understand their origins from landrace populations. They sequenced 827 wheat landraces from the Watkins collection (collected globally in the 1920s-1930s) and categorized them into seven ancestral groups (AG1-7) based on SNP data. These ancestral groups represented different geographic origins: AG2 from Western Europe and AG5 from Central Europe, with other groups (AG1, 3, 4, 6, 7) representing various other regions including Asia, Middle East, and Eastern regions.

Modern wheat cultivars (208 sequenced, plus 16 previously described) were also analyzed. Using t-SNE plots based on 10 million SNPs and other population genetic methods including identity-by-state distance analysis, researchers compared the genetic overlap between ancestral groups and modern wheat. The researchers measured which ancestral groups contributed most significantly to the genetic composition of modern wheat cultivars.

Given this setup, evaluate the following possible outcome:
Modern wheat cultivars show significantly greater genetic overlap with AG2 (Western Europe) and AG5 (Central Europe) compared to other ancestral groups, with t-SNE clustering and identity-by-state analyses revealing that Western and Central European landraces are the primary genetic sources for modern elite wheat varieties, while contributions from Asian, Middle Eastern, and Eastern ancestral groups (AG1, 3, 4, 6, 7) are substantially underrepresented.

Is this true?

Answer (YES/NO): YES